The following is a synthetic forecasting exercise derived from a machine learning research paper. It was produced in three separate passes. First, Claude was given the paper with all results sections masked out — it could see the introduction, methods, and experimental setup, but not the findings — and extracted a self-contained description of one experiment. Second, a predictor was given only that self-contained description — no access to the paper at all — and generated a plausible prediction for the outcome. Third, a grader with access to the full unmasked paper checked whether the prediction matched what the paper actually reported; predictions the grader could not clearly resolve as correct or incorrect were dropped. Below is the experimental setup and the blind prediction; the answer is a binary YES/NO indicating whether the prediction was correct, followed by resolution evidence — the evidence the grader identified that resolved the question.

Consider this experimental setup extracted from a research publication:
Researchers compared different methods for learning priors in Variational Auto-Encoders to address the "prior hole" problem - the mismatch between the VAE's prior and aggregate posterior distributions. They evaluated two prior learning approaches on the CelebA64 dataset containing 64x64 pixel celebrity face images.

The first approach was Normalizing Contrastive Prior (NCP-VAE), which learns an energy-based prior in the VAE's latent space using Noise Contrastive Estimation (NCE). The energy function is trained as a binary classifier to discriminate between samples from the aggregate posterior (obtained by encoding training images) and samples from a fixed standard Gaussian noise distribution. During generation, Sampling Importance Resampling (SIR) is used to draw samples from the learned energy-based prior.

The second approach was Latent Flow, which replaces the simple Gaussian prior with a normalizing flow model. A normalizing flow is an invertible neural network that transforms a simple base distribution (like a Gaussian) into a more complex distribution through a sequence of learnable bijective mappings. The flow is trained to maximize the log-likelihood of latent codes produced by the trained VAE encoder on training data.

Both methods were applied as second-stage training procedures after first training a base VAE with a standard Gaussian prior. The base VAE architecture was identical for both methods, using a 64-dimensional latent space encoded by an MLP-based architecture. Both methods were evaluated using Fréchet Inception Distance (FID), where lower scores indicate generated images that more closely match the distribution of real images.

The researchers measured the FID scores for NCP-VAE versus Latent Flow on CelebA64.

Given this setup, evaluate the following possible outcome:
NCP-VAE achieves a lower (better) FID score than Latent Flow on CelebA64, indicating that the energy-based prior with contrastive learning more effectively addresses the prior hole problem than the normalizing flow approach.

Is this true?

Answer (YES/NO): NO